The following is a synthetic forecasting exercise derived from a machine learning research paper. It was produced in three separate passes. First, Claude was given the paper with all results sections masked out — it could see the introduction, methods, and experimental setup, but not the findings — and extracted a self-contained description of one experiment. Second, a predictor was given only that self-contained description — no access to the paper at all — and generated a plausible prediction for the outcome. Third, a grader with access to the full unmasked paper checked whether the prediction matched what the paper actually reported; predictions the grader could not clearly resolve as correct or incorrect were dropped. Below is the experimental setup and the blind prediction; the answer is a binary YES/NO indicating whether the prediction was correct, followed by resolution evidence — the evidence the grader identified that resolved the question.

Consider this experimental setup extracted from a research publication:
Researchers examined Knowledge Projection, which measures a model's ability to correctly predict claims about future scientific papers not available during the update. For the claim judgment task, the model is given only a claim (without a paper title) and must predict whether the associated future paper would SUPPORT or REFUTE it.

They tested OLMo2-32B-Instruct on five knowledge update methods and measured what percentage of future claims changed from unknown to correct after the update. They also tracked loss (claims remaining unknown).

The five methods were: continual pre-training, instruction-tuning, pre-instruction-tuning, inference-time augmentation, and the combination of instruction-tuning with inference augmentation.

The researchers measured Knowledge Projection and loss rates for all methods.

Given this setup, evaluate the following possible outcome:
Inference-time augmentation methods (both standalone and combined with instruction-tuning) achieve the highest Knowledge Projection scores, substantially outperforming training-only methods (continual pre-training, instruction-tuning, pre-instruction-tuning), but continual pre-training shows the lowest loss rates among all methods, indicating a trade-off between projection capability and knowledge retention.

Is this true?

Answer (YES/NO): NO